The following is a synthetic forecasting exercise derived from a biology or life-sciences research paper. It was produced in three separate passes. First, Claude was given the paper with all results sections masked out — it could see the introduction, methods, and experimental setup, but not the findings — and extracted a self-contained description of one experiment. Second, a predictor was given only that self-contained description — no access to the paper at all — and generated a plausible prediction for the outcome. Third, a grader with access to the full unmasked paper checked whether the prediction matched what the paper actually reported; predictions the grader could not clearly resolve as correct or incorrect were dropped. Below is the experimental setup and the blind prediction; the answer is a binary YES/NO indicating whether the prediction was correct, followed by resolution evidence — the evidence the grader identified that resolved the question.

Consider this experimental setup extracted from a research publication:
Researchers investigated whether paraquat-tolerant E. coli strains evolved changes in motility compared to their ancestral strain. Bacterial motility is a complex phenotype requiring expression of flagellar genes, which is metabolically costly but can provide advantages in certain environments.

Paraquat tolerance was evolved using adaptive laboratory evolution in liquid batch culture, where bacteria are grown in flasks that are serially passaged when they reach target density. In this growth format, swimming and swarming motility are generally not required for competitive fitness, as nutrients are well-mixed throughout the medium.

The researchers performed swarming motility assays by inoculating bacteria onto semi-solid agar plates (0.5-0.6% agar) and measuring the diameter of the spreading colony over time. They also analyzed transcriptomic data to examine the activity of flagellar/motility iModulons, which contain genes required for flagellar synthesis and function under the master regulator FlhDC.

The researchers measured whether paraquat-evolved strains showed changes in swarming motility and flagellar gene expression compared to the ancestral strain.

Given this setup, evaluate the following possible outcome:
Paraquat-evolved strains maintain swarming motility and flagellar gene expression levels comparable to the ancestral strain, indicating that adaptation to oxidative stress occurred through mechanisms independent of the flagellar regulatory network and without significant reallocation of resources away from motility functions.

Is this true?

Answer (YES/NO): NO